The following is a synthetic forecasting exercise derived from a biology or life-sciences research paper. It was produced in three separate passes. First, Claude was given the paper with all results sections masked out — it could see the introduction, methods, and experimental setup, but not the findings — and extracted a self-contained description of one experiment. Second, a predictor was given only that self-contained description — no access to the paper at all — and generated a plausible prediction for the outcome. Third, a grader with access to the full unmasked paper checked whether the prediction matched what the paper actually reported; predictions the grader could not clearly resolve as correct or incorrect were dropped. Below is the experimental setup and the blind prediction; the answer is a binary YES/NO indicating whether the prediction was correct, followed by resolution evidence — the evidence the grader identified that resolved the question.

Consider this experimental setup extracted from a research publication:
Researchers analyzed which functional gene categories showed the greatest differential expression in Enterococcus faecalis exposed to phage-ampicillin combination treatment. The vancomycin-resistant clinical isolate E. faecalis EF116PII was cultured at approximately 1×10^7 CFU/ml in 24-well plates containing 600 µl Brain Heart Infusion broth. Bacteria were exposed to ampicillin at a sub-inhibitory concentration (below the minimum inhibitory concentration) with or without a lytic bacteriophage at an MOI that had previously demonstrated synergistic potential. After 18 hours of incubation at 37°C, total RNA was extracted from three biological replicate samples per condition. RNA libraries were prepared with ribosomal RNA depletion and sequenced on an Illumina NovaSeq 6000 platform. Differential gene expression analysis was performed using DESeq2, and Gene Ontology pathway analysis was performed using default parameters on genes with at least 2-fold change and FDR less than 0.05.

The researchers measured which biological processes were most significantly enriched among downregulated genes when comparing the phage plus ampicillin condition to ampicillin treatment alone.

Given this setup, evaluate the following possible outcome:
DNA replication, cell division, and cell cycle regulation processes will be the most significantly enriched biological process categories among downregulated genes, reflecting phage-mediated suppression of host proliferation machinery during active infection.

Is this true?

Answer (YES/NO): NO